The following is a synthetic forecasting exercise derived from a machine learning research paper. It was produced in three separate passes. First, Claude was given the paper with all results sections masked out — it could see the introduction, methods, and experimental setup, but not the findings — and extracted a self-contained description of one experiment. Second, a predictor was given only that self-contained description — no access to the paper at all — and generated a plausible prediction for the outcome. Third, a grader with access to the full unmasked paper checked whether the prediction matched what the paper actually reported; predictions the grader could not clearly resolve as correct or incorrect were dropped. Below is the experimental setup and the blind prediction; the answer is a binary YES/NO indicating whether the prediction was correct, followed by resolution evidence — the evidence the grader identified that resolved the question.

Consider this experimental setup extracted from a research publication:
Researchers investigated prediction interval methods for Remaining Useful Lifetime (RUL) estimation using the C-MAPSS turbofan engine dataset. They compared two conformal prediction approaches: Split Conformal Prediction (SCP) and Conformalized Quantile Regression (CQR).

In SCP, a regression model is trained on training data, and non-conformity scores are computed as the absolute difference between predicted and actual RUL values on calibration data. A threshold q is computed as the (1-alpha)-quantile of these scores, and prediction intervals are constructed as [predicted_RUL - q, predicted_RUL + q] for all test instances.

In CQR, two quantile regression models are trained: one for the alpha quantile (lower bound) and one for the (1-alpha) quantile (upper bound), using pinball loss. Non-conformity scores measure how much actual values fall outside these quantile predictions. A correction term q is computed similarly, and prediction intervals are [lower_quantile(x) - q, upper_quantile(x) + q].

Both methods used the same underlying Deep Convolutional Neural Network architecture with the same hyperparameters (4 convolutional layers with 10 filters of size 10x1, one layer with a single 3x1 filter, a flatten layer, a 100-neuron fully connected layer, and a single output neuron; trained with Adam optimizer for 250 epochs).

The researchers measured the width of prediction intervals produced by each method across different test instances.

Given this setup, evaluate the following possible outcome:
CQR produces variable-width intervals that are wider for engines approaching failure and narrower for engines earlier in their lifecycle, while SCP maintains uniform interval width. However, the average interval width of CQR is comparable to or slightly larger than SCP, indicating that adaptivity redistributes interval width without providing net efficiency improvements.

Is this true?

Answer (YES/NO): NO